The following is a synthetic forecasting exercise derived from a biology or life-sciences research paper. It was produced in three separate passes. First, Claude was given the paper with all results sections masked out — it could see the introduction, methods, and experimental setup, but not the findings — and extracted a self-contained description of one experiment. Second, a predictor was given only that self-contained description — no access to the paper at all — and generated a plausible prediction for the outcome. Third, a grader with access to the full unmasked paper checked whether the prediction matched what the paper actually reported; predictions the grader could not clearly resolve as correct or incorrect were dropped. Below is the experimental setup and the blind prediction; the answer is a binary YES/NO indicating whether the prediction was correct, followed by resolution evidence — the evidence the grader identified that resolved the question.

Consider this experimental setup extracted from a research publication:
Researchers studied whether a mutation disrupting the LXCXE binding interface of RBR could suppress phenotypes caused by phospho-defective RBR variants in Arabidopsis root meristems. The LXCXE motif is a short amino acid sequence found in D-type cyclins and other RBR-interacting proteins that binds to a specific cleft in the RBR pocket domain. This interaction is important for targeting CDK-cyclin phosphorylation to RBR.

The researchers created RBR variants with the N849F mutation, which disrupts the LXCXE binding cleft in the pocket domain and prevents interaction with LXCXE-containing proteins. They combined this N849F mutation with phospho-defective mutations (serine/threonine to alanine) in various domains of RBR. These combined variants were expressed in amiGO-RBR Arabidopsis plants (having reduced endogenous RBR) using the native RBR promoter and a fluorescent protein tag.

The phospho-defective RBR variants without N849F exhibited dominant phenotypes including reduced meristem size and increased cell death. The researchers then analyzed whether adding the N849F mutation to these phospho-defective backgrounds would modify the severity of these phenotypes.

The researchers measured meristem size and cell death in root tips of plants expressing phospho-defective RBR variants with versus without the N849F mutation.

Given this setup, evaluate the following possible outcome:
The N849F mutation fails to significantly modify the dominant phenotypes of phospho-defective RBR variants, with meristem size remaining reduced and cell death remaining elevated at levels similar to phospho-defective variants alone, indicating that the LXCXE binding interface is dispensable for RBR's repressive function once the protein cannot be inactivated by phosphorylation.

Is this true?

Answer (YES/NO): NO